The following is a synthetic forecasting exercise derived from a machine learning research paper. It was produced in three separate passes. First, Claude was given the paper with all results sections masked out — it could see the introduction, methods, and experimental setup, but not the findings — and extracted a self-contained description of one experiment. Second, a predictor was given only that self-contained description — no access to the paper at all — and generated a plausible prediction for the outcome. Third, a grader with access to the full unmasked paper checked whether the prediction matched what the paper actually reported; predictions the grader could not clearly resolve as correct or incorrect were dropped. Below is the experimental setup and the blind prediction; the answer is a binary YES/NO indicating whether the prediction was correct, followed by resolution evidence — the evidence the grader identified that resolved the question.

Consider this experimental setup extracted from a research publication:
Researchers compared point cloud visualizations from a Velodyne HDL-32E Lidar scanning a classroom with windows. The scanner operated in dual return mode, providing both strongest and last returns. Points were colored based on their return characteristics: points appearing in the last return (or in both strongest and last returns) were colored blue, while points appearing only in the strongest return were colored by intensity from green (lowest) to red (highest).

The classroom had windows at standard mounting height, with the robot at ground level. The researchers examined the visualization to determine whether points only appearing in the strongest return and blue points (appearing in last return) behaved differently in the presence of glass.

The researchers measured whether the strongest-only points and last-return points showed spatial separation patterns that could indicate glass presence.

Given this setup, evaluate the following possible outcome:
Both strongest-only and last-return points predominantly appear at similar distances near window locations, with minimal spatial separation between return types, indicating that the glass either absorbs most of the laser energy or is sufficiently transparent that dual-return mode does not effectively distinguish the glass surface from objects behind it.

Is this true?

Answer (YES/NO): NO